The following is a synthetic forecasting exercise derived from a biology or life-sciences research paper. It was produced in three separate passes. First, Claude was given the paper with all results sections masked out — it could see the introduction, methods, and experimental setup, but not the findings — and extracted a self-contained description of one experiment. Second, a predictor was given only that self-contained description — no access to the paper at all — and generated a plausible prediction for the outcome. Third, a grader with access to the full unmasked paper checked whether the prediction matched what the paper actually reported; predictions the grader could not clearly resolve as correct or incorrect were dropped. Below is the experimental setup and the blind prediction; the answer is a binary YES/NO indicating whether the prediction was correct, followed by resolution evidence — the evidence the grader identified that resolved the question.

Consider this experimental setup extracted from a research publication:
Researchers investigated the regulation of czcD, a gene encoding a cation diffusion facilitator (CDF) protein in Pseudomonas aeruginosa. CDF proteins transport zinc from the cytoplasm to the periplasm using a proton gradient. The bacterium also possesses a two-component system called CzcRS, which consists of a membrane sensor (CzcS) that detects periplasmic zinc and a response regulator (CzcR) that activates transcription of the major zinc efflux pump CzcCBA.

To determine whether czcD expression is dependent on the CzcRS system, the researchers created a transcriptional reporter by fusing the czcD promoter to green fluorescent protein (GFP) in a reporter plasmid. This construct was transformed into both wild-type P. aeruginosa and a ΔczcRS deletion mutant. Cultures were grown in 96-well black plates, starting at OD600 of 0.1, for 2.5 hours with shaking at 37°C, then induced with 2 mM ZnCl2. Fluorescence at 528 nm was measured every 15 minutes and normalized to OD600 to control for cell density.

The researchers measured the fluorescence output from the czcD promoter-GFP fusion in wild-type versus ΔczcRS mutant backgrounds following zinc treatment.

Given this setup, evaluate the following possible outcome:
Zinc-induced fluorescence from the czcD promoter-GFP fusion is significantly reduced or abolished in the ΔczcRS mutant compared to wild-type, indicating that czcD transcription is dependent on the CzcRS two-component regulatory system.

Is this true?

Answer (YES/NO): YES